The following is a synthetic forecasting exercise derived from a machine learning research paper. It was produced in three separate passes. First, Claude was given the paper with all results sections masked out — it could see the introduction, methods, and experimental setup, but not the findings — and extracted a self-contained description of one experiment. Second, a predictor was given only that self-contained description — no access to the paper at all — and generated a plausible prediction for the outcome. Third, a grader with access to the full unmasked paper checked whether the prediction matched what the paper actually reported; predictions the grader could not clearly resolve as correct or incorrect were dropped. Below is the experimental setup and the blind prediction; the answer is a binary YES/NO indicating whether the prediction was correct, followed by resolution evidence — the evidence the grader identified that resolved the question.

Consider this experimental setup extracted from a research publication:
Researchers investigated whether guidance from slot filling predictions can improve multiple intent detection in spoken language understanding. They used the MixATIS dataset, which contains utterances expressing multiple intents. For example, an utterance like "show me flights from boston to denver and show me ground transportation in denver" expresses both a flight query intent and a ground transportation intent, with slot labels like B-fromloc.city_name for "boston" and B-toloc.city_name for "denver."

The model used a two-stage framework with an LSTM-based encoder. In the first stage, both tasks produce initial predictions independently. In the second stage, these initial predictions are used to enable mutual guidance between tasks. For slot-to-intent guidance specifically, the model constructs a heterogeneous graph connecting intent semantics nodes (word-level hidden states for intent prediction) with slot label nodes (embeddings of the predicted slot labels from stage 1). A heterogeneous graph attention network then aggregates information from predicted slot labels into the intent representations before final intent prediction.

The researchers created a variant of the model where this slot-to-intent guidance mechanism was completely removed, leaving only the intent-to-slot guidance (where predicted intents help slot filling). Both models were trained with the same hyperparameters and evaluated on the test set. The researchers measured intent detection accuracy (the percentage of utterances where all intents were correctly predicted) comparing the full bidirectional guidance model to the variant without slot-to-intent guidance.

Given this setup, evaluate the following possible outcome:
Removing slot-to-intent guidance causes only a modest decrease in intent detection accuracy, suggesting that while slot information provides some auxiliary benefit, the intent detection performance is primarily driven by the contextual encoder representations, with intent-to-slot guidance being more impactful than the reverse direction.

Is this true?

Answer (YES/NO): NO